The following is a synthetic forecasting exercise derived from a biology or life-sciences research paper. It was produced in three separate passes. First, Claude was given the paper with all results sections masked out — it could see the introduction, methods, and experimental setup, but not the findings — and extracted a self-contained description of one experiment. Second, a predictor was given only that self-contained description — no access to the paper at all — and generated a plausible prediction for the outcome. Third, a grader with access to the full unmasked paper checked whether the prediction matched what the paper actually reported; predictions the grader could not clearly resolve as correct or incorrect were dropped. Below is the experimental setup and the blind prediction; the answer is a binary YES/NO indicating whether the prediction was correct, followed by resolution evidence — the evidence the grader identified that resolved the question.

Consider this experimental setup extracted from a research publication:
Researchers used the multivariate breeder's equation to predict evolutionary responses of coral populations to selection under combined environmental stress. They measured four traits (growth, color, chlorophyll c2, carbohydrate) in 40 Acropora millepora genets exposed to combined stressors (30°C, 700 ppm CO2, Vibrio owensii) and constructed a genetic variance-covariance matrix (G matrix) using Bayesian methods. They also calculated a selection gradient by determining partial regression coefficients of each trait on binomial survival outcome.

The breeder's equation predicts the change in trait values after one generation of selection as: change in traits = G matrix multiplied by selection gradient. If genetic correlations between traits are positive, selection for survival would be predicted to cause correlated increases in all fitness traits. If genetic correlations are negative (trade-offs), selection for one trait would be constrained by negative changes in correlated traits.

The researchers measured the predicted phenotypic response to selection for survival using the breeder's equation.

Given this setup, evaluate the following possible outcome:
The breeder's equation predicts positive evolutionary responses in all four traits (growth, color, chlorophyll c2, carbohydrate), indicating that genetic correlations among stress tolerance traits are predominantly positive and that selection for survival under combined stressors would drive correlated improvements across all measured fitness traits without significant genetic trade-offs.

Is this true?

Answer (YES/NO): YES